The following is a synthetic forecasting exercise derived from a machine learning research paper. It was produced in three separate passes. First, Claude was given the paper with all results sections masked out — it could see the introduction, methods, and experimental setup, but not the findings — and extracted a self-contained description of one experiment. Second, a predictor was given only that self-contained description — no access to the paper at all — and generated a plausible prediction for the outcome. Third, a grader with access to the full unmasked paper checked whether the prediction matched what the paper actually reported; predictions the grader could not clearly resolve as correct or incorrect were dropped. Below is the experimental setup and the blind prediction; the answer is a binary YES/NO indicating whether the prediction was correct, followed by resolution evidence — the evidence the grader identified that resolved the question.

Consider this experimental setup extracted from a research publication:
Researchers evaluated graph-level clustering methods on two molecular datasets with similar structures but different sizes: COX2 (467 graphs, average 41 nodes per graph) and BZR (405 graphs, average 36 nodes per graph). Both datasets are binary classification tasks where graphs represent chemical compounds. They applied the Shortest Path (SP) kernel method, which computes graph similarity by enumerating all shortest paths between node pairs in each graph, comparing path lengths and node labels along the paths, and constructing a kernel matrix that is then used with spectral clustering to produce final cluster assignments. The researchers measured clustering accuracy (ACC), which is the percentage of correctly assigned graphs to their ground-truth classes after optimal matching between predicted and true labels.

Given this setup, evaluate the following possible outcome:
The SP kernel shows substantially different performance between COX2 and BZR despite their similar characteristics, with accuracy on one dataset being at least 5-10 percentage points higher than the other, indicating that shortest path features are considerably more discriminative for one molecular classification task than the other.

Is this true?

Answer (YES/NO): YES